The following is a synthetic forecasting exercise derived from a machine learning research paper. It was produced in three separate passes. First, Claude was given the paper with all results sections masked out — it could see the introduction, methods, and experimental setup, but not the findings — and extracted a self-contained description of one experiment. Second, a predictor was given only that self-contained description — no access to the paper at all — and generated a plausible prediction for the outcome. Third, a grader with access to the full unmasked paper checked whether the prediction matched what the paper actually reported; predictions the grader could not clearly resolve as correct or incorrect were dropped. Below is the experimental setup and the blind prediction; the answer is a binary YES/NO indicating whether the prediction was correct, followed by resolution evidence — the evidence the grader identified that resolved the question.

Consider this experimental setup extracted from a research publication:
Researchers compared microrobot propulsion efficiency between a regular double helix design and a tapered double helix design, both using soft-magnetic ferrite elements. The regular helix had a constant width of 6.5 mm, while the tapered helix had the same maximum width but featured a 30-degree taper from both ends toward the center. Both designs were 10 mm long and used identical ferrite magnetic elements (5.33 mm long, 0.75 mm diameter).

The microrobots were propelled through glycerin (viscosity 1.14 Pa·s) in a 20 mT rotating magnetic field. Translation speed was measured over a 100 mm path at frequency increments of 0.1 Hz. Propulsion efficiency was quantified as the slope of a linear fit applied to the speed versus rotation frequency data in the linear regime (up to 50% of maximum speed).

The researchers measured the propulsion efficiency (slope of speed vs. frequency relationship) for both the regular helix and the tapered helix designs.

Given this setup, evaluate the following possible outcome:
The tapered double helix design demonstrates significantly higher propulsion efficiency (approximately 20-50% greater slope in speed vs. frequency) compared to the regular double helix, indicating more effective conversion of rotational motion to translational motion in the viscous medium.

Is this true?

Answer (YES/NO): NO